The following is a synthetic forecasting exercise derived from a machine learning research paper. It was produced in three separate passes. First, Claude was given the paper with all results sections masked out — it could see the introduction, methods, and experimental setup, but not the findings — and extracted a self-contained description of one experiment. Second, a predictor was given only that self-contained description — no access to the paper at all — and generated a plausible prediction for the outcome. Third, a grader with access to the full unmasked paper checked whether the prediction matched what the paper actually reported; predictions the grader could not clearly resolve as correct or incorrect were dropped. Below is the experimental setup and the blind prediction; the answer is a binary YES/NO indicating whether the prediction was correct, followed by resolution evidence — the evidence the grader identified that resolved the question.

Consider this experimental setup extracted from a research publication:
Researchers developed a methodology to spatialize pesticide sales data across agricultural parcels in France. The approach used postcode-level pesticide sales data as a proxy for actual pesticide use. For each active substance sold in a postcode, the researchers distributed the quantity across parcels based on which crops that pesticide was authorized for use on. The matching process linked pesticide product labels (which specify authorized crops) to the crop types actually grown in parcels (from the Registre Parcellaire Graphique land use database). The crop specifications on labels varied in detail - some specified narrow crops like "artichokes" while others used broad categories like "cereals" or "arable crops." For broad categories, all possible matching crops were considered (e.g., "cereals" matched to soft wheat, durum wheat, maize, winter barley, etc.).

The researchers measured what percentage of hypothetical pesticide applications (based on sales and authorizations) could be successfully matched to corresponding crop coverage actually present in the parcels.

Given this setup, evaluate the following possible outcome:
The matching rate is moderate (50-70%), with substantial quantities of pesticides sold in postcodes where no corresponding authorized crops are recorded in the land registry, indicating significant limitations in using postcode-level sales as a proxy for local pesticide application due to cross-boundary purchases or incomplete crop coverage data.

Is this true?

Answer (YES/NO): NO